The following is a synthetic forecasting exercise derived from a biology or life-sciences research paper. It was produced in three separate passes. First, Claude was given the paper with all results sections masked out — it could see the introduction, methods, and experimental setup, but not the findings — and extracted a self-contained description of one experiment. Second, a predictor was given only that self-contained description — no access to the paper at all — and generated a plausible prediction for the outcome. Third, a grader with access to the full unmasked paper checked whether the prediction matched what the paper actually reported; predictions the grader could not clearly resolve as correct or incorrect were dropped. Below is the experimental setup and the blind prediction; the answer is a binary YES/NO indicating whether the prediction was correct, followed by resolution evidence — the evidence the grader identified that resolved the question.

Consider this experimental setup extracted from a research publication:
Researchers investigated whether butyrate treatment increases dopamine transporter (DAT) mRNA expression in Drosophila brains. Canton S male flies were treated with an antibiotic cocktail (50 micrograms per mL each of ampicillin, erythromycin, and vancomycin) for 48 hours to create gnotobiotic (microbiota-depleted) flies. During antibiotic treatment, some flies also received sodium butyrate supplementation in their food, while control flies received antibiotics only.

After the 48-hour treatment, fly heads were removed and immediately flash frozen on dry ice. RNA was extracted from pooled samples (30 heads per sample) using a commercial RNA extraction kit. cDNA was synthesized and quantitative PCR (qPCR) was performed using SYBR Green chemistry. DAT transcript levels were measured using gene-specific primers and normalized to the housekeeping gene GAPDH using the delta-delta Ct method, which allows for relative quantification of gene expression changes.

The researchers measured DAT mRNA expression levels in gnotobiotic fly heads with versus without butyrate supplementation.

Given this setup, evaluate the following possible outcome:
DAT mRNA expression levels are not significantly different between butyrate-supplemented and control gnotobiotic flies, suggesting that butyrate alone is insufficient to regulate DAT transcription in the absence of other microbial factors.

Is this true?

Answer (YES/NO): NO